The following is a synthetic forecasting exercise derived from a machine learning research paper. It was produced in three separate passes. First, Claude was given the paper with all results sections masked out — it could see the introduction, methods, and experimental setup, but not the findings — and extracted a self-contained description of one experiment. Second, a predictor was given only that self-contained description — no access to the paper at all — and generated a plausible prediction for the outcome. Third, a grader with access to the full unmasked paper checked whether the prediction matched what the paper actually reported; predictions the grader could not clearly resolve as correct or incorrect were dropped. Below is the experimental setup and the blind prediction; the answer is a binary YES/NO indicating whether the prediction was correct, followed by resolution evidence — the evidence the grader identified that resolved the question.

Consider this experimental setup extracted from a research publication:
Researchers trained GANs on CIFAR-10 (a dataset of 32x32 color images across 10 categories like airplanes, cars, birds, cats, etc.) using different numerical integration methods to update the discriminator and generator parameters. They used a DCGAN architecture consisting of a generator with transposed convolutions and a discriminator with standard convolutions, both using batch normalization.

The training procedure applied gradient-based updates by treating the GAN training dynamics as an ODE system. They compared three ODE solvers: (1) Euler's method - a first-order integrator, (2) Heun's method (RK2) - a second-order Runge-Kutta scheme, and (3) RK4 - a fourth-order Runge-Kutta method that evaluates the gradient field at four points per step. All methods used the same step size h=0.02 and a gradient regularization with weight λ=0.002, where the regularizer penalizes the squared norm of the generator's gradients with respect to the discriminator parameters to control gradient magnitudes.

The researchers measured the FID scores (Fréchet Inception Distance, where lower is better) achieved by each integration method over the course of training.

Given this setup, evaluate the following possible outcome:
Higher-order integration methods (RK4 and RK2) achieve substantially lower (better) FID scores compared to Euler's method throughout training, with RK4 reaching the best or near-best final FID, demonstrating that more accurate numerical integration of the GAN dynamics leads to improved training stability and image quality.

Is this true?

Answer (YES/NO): YES